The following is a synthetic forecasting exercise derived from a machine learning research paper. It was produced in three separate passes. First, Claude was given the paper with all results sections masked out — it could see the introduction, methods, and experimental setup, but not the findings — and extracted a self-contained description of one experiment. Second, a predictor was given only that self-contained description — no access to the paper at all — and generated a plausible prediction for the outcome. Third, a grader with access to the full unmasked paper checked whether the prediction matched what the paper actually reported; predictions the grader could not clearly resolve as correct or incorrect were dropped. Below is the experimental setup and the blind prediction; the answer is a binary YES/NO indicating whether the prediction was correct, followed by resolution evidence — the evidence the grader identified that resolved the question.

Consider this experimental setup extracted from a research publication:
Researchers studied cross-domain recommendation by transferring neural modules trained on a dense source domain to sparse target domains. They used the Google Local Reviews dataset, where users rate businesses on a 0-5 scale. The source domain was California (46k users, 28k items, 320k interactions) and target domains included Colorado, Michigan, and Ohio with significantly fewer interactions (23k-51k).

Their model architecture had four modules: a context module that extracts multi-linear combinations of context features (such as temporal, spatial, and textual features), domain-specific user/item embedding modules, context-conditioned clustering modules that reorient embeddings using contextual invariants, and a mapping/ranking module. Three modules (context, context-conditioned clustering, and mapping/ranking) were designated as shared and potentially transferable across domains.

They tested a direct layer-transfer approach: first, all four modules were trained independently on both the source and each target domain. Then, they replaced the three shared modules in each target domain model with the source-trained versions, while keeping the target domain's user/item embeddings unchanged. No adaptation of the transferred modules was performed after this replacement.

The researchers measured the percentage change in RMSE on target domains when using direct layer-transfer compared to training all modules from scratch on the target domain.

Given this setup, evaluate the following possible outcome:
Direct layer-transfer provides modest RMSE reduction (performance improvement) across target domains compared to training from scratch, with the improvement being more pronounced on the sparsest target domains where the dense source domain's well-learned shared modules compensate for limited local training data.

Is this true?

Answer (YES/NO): NO